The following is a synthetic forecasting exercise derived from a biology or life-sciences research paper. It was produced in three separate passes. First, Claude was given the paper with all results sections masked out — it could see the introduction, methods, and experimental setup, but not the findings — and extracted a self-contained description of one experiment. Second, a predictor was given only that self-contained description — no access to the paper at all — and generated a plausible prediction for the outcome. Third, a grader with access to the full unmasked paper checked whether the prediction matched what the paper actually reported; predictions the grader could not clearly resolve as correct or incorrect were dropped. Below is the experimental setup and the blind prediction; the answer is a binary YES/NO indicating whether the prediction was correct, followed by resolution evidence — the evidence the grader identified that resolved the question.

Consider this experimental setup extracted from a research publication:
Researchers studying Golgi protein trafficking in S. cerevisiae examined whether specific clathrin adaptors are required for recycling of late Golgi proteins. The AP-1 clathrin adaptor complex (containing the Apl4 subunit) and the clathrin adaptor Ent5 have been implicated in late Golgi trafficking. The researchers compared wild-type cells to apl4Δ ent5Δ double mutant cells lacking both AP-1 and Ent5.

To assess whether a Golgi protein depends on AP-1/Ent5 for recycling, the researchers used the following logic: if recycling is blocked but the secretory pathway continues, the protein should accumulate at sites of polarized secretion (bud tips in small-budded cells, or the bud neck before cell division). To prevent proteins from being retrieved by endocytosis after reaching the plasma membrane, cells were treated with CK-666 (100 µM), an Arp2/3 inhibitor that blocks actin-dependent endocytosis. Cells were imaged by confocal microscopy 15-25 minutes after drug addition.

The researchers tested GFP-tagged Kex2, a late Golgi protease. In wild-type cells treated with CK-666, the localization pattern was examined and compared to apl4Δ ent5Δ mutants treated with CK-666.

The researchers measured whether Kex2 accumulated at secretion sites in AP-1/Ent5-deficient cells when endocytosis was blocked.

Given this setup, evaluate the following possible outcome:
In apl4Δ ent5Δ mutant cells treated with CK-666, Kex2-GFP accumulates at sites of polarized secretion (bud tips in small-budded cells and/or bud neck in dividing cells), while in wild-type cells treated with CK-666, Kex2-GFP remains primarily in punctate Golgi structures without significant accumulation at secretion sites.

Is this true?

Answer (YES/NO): YES